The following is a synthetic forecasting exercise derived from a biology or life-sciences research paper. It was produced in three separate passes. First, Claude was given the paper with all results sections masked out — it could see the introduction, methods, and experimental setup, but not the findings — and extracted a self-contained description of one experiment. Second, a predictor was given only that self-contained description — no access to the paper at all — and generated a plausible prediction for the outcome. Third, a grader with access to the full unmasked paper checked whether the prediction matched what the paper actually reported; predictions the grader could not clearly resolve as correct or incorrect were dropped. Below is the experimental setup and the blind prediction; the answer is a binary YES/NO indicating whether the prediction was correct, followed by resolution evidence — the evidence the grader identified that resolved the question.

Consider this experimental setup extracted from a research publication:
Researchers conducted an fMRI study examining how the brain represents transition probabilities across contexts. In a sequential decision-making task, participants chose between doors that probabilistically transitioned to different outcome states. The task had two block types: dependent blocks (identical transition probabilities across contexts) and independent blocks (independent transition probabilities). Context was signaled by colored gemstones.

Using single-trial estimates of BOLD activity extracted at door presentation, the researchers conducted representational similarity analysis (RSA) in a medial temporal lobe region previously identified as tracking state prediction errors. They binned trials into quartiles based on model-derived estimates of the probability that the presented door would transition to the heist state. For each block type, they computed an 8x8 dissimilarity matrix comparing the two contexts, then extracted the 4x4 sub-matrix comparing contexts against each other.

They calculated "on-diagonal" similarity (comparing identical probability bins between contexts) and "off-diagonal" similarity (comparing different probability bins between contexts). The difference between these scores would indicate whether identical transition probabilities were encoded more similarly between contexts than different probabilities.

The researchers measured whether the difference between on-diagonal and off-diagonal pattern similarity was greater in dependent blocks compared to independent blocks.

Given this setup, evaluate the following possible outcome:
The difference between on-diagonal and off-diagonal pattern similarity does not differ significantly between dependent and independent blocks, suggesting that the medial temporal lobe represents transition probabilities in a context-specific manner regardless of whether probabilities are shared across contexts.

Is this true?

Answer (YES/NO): NO